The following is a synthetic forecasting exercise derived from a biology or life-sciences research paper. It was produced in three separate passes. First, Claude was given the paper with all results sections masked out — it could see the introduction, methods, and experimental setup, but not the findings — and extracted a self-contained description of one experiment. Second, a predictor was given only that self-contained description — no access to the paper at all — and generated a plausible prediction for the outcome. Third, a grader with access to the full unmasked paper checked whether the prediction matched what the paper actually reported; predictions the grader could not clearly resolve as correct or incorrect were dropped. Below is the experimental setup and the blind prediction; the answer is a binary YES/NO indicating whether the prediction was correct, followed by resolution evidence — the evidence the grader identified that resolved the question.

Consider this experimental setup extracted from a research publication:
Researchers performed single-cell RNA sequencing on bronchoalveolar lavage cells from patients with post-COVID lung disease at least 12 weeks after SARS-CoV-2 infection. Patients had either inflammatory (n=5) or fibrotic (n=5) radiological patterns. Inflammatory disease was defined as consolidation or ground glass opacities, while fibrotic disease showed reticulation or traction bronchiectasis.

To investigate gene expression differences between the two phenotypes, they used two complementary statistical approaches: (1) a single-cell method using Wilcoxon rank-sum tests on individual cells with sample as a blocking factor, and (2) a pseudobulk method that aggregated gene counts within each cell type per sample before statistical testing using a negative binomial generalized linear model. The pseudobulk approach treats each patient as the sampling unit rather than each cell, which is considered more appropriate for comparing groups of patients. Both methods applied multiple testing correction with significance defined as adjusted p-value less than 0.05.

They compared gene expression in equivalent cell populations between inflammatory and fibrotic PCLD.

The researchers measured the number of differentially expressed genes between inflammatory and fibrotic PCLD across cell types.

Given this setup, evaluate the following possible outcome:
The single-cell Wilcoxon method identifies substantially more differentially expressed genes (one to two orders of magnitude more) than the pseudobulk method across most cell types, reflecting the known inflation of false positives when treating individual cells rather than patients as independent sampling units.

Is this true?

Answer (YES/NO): YES